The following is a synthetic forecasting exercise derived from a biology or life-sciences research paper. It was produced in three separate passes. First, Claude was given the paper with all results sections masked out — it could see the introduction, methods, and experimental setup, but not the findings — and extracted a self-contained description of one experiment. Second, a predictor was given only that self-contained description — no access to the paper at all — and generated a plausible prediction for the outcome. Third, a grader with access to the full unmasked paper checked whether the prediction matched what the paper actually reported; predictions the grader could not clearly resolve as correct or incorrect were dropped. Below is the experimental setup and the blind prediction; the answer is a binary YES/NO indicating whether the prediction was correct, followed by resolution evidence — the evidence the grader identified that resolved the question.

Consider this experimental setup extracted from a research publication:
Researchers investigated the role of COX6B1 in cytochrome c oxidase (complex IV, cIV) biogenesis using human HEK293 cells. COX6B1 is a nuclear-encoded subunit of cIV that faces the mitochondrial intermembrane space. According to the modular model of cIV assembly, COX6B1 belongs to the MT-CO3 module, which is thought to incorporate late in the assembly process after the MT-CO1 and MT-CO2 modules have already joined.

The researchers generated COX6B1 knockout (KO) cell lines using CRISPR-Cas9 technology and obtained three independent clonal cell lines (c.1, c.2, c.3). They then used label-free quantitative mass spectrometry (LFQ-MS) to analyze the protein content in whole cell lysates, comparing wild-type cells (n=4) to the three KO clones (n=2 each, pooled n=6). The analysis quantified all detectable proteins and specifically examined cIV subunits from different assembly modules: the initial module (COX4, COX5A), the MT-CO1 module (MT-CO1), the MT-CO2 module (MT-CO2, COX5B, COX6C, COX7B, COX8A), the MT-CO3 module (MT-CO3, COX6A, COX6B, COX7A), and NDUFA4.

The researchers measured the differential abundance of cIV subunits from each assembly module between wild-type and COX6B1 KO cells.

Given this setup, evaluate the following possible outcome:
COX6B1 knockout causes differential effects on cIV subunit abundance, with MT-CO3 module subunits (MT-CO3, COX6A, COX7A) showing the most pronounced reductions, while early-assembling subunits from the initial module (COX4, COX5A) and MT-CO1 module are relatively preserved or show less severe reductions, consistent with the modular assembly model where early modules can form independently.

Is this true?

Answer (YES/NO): YES